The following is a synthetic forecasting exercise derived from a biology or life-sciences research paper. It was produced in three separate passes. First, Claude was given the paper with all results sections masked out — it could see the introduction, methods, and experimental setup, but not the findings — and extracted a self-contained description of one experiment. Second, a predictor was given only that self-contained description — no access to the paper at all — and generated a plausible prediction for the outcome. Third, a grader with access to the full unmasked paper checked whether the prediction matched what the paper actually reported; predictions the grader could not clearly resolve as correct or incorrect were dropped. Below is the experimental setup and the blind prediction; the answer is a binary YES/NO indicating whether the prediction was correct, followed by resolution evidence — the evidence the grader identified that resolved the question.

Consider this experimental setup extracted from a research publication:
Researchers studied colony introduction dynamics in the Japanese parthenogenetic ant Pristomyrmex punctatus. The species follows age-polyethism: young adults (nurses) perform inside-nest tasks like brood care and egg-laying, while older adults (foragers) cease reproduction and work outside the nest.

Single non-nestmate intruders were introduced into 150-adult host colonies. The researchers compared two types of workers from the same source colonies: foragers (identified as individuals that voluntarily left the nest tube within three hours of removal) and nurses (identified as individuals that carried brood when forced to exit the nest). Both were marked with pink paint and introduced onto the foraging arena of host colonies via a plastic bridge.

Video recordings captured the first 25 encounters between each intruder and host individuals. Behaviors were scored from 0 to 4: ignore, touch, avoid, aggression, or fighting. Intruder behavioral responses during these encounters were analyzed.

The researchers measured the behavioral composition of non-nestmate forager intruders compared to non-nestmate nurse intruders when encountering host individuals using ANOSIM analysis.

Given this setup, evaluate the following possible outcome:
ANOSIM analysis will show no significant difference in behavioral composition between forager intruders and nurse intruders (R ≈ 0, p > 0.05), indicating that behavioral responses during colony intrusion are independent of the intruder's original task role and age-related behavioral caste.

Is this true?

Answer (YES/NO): YES